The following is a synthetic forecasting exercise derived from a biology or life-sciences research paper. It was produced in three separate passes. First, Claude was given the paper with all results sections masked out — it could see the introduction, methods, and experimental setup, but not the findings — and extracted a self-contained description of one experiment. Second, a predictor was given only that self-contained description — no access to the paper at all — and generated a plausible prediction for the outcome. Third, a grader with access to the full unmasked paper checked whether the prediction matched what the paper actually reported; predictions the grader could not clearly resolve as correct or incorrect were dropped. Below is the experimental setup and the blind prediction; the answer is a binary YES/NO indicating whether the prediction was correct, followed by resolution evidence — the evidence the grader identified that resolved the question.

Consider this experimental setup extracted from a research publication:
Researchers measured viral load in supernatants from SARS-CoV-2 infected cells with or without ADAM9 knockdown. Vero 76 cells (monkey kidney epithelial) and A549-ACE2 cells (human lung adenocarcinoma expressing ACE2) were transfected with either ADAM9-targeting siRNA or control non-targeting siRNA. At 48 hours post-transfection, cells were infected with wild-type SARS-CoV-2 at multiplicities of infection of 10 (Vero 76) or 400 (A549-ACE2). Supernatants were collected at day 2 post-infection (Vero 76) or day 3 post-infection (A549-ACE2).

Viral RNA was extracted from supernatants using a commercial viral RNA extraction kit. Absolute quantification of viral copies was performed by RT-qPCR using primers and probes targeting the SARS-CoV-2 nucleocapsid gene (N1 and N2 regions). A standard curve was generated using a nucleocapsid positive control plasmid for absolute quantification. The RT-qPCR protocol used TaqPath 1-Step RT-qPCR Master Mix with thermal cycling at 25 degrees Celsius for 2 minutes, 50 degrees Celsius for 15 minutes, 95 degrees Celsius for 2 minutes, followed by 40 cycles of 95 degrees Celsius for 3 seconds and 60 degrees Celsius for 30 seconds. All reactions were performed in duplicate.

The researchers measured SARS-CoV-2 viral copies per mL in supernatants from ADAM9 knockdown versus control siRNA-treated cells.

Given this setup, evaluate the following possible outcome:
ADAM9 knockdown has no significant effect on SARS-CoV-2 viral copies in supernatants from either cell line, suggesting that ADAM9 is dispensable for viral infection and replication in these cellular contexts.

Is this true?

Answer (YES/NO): NO